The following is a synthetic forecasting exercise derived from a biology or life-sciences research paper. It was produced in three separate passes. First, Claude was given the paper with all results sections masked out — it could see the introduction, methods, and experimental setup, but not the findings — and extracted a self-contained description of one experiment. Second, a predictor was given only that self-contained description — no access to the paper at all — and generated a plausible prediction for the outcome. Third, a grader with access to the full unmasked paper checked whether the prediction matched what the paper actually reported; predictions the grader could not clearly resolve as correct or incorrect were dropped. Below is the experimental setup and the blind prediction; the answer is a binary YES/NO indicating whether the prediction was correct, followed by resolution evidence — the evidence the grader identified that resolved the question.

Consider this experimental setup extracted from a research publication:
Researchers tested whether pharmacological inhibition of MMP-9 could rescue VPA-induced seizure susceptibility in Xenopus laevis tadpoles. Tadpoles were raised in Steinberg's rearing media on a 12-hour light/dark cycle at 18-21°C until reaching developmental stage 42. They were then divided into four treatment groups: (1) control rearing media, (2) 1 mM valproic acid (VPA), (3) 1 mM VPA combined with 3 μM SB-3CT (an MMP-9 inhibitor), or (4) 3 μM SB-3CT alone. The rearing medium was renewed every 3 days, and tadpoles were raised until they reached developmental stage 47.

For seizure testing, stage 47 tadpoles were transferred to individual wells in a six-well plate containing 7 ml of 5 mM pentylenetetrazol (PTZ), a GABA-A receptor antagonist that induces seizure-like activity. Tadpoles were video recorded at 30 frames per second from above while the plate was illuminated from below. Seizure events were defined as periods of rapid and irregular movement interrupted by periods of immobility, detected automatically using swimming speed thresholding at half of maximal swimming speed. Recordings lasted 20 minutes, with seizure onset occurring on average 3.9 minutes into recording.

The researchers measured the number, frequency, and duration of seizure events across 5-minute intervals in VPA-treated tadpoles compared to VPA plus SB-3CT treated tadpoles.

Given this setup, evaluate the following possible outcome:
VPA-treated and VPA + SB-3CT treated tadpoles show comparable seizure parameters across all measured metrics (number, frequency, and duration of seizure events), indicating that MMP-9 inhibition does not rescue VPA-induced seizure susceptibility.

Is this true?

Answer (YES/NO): NO